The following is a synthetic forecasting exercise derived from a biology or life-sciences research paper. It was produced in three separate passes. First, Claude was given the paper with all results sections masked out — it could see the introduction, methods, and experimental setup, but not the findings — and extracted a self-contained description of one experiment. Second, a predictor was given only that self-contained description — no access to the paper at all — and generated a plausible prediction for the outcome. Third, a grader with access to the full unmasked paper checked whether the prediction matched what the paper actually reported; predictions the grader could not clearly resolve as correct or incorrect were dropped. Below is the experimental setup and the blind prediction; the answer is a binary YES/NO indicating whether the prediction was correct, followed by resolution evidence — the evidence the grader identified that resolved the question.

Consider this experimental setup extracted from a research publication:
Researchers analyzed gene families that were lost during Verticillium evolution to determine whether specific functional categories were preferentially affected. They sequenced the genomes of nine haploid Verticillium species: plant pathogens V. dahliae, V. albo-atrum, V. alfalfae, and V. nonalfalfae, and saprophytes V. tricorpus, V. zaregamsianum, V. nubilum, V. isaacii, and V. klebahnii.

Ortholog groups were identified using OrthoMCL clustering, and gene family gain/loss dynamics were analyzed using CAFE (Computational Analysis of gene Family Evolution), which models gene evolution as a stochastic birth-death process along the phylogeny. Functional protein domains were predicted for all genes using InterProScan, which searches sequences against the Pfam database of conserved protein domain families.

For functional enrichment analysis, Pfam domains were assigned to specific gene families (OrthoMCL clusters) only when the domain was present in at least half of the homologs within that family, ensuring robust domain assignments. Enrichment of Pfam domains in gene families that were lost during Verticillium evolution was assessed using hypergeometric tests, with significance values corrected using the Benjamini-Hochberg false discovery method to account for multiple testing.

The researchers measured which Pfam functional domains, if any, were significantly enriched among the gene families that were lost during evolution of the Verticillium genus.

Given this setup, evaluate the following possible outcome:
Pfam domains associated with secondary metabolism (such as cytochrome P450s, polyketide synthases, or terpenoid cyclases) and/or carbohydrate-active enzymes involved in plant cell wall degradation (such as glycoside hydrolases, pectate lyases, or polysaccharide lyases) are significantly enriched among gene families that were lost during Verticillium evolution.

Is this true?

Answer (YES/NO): NO